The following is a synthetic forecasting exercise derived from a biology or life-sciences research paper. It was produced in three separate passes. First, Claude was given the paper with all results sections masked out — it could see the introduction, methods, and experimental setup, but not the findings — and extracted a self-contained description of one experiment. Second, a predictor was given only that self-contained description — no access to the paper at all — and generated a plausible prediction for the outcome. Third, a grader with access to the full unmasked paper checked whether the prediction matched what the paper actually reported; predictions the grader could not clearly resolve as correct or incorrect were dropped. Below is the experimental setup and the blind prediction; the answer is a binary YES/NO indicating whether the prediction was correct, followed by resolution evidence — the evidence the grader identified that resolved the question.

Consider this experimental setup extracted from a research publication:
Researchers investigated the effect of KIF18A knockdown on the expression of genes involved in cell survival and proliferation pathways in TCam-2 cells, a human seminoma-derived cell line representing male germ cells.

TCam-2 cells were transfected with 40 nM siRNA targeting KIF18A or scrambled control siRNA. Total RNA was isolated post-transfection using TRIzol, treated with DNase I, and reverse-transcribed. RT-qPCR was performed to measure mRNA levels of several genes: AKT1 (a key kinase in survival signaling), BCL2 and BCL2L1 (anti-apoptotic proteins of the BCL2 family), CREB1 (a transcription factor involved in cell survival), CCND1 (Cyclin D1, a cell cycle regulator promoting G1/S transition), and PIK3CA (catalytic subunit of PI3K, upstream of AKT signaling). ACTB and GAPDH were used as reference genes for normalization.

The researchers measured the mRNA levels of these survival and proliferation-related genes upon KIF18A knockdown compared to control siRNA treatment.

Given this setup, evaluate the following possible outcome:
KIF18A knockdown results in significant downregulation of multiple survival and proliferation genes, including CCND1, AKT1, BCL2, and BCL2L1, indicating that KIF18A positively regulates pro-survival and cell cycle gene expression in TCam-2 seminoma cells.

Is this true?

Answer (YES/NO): NO